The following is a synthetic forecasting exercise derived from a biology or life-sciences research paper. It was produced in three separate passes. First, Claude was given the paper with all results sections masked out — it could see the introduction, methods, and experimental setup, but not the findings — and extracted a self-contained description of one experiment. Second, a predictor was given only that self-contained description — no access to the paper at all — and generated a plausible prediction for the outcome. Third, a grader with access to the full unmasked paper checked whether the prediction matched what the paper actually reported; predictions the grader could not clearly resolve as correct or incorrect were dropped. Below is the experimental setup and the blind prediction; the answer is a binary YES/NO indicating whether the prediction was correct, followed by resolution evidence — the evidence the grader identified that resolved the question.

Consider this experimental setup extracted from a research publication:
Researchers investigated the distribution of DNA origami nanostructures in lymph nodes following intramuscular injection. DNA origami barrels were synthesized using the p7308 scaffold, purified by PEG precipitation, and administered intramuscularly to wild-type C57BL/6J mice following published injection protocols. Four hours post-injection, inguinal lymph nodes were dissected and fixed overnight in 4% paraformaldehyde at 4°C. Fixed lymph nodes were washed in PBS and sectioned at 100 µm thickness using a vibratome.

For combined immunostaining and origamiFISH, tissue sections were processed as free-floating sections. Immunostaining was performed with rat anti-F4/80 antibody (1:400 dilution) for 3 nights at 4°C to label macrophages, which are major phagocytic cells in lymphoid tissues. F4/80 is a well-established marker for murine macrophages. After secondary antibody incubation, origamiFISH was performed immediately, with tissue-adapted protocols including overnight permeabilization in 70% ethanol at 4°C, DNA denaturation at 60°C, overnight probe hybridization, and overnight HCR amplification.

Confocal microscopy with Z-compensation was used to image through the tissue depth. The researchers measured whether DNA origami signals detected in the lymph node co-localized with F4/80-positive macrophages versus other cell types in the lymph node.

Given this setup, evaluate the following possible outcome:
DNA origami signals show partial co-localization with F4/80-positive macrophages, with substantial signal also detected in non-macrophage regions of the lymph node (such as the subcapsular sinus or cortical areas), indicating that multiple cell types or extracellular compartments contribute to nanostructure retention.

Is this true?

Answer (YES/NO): NO